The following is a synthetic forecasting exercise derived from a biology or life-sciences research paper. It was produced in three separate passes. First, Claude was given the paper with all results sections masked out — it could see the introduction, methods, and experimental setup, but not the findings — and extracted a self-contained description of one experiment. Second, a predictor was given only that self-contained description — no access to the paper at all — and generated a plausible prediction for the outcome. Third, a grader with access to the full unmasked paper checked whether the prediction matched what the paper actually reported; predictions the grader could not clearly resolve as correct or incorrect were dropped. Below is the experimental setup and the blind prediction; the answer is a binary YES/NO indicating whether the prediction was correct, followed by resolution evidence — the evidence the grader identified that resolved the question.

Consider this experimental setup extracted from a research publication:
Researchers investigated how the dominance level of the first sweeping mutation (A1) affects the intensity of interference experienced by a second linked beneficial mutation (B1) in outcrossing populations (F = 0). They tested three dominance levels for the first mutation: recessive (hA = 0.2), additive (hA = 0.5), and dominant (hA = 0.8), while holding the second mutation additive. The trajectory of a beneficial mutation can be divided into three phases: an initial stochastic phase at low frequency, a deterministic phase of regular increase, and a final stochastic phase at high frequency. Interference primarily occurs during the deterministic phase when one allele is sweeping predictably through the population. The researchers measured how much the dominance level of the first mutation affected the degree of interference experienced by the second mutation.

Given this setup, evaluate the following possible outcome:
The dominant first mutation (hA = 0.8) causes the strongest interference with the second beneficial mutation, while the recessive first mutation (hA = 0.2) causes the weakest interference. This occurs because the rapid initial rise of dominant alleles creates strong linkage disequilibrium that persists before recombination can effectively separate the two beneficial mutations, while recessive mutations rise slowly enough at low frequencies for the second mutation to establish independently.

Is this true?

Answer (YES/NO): NO